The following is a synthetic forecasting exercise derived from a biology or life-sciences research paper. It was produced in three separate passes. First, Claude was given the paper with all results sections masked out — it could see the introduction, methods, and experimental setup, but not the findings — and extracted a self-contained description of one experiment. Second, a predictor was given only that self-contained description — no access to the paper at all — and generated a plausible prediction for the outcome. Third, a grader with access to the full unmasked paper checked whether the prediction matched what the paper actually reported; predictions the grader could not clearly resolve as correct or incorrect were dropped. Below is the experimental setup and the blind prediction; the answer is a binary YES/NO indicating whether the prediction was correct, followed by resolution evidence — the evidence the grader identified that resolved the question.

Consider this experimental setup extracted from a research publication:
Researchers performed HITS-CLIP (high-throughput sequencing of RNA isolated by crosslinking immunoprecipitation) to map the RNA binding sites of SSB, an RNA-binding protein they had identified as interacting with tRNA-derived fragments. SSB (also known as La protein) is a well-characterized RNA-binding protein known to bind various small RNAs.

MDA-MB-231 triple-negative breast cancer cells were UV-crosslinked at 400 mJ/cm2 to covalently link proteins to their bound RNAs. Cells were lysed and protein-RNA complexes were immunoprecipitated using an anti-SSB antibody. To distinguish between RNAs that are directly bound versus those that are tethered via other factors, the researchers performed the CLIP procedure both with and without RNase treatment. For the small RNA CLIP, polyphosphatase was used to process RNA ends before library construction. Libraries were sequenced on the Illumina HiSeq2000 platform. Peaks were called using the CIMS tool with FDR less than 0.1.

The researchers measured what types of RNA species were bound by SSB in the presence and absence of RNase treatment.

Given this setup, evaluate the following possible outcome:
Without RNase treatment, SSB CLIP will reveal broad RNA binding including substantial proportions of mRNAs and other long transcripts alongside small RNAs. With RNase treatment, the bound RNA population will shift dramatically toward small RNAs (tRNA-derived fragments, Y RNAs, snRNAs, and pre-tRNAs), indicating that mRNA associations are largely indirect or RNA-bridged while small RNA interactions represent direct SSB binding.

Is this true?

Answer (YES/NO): NO